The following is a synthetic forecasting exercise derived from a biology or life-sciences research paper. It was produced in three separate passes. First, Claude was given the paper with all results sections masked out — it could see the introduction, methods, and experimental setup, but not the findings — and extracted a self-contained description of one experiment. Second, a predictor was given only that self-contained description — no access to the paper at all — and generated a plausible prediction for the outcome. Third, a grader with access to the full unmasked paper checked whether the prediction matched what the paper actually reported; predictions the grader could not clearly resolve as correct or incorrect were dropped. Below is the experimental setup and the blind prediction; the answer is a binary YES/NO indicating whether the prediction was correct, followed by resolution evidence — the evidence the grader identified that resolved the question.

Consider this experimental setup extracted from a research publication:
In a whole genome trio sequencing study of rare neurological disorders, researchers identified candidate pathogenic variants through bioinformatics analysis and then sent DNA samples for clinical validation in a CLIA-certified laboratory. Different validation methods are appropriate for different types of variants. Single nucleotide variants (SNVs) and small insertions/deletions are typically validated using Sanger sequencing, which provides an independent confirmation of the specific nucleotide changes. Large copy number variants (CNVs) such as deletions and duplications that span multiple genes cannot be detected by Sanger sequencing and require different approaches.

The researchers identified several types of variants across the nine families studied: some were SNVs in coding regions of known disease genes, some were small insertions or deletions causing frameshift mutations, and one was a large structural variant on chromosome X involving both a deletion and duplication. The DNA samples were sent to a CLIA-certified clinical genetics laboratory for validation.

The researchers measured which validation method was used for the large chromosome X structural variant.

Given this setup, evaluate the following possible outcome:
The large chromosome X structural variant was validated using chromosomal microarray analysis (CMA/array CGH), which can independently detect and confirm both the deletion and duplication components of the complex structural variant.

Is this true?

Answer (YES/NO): YES